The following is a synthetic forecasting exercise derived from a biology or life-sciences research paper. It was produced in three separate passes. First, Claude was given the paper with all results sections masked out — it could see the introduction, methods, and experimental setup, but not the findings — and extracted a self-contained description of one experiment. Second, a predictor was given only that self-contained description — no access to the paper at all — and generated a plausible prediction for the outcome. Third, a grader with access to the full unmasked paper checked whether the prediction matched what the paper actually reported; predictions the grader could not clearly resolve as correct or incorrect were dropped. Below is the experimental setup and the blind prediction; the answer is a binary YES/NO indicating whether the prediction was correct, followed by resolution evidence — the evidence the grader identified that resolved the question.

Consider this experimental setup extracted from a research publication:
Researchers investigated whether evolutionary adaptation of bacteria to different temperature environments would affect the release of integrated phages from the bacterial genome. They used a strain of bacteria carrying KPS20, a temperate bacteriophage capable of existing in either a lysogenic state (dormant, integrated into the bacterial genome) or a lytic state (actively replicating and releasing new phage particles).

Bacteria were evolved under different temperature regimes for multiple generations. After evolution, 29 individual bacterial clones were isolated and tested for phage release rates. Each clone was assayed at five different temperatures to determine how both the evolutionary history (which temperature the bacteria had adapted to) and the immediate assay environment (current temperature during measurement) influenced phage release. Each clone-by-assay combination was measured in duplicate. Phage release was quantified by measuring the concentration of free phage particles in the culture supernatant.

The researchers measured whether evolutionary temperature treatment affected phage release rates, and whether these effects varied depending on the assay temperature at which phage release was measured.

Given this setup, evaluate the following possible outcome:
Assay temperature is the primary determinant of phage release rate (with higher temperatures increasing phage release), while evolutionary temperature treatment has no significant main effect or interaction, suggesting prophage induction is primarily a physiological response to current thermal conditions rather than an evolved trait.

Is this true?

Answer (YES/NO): NO